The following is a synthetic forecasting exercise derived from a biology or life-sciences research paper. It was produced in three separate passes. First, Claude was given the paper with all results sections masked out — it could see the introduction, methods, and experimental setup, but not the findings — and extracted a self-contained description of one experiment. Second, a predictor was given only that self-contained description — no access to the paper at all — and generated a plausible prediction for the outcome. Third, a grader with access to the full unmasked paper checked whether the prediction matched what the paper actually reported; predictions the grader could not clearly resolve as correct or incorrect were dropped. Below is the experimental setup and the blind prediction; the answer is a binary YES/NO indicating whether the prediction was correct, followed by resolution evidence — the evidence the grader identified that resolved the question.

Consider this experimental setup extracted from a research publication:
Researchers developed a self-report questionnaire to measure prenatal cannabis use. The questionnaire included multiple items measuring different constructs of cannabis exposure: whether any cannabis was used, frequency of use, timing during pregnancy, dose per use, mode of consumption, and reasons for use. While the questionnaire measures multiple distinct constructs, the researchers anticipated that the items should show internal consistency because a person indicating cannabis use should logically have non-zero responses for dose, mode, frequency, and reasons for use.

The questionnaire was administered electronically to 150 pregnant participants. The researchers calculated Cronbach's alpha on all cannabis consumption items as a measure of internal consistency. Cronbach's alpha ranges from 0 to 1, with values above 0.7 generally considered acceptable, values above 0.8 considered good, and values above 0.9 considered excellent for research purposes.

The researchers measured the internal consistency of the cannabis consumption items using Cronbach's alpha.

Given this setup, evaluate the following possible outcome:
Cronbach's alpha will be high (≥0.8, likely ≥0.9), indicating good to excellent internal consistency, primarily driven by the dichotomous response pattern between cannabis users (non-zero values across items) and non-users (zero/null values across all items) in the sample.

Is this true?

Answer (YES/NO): YES